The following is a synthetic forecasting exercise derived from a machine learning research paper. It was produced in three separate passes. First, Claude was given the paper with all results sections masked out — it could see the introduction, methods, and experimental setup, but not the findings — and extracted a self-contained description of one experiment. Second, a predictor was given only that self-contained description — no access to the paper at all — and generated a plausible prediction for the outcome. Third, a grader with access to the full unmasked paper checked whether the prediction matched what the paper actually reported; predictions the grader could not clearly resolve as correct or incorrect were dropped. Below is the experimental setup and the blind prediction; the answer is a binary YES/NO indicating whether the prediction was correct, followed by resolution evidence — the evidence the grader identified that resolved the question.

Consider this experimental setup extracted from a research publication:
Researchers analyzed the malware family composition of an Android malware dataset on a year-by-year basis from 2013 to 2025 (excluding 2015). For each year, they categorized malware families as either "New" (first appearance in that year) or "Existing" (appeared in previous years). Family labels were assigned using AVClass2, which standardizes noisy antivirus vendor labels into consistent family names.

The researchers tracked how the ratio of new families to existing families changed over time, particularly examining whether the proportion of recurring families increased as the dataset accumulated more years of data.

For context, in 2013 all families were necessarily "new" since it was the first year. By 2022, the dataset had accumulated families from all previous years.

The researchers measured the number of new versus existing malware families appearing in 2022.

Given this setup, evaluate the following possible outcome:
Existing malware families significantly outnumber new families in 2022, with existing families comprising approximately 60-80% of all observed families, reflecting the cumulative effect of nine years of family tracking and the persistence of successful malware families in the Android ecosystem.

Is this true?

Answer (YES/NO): YES